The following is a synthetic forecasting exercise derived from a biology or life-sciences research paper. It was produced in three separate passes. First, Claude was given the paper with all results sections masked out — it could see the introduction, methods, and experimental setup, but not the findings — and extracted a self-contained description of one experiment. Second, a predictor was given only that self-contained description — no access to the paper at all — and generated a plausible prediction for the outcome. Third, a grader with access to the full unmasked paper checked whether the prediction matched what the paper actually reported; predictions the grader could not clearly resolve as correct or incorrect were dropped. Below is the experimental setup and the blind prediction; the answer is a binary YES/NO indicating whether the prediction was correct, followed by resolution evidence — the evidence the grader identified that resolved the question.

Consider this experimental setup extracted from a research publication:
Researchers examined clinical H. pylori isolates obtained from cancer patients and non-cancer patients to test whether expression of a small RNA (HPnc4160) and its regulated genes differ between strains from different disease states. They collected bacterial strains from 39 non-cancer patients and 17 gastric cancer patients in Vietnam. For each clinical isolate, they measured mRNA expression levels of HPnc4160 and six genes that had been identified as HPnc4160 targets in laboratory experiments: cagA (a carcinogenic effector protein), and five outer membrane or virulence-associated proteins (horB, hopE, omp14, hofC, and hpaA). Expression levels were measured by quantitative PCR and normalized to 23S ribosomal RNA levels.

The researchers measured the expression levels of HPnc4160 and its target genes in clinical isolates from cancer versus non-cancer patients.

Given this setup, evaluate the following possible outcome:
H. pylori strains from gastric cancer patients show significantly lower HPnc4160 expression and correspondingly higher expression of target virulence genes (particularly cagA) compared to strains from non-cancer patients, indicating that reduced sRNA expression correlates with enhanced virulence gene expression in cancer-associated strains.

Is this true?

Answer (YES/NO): YES